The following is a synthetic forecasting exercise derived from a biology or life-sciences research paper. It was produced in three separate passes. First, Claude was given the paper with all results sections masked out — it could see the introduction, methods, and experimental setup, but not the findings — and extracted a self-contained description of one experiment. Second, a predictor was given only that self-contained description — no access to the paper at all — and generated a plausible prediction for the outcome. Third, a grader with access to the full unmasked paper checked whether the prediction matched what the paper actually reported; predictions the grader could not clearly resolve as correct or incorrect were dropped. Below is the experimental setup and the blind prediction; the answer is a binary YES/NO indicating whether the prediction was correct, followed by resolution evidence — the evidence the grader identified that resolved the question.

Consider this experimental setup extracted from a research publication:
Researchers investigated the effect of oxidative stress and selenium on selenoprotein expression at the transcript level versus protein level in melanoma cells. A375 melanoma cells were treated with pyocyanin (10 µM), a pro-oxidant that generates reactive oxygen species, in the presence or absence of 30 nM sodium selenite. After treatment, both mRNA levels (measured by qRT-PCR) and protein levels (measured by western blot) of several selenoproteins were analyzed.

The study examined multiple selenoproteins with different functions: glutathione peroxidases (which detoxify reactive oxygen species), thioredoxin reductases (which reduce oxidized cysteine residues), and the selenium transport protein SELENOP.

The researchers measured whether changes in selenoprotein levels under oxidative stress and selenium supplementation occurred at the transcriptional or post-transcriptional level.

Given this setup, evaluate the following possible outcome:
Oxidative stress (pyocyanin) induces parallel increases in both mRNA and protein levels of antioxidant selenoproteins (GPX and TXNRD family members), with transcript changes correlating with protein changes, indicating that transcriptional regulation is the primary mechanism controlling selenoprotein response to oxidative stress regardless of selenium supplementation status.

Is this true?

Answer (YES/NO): NO